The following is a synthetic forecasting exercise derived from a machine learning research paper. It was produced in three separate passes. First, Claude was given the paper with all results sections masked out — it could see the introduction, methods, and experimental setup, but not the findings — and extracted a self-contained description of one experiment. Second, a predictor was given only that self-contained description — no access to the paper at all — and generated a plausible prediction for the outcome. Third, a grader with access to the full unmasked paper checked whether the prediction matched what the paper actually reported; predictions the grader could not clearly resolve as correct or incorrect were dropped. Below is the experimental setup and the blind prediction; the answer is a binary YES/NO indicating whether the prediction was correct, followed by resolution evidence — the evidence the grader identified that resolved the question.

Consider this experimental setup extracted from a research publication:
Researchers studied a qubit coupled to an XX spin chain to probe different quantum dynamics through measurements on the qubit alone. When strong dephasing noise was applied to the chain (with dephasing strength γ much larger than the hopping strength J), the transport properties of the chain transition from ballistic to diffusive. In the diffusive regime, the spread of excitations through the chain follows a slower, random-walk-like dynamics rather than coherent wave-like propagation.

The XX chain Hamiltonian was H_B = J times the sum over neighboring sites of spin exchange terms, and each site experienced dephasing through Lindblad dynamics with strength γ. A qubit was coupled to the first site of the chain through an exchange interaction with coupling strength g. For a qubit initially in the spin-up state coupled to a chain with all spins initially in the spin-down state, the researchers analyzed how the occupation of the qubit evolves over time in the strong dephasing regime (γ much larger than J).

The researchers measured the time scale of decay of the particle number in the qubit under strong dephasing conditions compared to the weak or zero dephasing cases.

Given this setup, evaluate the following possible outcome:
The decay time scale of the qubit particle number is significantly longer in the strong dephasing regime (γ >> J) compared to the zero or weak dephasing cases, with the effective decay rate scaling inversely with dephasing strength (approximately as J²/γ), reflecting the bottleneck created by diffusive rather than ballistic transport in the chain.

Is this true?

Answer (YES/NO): YES